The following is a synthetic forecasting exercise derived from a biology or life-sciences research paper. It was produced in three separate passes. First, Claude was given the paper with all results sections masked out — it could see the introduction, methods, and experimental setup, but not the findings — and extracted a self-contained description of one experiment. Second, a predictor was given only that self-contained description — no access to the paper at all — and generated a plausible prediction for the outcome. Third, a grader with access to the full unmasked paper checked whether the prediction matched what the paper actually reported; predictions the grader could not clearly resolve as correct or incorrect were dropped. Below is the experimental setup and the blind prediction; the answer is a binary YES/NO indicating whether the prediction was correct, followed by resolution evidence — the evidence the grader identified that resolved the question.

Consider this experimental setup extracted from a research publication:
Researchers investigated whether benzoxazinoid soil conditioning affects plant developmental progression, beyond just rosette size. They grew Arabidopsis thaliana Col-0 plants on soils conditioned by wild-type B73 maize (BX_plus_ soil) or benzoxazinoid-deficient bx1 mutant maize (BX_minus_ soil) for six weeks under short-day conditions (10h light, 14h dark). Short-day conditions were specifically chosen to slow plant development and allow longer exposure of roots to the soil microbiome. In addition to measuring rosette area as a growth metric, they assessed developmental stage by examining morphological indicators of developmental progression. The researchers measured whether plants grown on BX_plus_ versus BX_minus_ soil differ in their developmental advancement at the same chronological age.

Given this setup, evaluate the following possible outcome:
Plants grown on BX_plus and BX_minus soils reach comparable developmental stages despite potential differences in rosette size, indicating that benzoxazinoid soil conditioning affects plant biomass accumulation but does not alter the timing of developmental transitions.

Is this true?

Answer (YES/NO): NO